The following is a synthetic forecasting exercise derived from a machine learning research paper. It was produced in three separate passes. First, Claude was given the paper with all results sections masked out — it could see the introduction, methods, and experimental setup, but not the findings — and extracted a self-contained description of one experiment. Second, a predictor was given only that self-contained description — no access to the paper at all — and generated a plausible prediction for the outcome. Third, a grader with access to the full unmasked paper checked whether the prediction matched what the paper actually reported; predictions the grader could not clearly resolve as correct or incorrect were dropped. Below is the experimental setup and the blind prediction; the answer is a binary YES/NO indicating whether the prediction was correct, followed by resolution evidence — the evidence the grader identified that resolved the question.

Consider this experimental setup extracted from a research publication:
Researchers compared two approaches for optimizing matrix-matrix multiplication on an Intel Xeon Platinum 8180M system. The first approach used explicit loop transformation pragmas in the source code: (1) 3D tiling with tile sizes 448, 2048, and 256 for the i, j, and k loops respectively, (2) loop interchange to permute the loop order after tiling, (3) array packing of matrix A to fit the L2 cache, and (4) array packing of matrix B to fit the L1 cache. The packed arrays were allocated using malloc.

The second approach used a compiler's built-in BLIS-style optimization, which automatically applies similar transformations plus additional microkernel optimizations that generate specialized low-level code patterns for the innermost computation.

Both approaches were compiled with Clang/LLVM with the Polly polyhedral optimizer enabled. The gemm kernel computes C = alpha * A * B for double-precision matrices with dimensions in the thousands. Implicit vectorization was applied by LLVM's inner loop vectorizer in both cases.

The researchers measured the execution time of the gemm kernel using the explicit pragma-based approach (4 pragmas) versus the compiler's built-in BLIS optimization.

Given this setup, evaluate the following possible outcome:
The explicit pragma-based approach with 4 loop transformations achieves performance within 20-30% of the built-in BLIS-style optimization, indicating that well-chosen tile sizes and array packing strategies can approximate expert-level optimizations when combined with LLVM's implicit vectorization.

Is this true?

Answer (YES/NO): NO